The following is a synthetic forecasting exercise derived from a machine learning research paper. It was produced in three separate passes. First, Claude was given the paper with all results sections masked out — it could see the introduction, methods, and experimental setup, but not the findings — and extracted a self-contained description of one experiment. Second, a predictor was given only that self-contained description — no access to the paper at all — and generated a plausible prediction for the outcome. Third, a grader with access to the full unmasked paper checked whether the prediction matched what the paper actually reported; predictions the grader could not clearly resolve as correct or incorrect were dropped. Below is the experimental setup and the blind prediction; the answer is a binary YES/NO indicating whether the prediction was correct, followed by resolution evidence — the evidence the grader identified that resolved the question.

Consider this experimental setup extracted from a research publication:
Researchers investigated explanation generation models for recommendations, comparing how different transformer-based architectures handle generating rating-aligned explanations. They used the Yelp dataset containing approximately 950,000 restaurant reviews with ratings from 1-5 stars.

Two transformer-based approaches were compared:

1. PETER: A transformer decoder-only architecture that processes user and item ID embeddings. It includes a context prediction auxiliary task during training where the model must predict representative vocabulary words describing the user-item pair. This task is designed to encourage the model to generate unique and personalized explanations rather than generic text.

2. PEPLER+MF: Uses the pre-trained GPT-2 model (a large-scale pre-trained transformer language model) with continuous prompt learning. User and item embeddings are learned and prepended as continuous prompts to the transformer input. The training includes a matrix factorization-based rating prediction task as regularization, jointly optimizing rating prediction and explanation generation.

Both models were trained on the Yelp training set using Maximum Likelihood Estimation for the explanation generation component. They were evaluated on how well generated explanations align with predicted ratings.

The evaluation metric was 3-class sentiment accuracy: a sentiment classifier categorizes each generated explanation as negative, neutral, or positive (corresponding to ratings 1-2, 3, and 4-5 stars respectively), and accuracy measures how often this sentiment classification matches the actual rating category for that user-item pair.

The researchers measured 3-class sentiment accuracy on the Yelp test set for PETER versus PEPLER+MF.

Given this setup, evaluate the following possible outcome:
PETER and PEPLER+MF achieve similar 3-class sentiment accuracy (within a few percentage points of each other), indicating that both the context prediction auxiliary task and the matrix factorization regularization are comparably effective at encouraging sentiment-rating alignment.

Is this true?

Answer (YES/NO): NO